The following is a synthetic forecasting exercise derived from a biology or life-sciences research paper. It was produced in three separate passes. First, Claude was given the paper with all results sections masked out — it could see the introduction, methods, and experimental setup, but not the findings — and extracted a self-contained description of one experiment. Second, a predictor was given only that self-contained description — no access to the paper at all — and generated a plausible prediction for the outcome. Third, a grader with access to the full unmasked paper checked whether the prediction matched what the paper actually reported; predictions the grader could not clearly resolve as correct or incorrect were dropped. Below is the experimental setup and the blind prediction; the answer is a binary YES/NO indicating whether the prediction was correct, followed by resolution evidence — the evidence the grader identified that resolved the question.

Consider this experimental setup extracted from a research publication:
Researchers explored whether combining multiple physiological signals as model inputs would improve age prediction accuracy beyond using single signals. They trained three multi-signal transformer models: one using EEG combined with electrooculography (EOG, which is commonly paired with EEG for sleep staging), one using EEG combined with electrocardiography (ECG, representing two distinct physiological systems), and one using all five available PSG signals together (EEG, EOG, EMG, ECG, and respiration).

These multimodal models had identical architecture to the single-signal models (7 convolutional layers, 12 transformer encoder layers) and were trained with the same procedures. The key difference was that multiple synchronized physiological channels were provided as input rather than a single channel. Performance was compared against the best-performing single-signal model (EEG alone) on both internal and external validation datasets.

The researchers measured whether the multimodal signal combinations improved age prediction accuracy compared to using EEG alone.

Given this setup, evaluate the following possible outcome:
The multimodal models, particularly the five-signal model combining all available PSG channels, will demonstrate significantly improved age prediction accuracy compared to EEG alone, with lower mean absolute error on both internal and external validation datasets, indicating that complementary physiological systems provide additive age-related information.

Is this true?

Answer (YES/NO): NO